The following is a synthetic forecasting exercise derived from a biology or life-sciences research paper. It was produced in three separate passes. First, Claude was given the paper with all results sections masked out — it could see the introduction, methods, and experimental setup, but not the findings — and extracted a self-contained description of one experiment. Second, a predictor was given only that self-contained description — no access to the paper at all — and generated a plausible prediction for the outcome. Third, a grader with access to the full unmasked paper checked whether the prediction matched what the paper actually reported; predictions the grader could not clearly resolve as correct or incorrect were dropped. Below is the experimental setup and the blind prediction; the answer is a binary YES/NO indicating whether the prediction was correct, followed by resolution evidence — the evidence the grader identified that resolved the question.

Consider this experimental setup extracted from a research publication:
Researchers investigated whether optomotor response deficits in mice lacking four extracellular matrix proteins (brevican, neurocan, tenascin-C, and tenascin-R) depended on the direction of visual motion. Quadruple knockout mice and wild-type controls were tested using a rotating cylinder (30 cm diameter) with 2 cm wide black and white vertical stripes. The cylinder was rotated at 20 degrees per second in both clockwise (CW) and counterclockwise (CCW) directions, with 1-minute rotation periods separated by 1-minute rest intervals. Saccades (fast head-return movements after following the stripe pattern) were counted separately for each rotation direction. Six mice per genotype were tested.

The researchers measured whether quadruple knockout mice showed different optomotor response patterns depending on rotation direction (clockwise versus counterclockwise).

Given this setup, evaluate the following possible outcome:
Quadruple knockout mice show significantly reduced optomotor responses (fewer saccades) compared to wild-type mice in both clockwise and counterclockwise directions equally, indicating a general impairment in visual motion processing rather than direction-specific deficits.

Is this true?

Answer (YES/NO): YES